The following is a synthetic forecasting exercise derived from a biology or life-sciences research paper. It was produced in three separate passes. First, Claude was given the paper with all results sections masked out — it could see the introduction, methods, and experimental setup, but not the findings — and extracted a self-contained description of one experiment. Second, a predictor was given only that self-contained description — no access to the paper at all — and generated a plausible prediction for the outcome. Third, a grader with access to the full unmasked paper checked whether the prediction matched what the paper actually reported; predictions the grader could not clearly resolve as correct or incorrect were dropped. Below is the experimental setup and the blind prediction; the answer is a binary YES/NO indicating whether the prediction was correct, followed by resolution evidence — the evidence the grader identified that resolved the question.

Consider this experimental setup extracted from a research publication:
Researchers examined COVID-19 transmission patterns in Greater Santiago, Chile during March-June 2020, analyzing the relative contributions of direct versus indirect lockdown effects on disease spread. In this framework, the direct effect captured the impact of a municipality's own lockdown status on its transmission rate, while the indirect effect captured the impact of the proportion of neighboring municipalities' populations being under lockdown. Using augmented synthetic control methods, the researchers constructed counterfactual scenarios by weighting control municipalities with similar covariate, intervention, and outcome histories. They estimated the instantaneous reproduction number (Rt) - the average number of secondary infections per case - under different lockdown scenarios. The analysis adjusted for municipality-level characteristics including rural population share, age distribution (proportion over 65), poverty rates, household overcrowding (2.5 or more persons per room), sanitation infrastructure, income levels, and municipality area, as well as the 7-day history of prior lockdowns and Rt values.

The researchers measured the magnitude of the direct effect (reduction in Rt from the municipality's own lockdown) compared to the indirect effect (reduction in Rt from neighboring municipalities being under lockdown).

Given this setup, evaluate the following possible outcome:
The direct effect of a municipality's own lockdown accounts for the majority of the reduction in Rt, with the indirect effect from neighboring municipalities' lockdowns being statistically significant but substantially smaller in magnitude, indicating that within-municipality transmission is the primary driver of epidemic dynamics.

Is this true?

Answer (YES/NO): NO